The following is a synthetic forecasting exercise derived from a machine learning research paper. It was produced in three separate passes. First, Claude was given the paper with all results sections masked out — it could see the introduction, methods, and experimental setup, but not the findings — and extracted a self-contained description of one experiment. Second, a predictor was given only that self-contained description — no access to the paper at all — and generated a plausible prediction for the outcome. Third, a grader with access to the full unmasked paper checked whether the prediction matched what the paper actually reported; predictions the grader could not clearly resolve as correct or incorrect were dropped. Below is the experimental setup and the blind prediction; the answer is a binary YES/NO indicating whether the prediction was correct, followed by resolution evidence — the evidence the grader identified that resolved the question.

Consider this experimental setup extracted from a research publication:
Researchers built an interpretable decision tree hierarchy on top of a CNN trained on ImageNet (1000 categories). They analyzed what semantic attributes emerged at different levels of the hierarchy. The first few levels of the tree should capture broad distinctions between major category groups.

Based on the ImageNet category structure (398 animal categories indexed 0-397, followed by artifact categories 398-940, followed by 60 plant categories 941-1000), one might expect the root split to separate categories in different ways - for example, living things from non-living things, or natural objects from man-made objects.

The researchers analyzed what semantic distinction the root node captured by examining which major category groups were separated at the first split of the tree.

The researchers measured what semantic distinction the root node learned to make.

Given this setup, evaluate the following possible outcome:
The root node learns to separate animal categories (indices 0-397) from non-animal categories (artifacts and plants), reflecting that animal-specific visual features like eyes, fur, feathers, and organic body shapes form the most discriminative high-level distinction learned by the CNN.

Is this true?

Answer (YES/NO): NO